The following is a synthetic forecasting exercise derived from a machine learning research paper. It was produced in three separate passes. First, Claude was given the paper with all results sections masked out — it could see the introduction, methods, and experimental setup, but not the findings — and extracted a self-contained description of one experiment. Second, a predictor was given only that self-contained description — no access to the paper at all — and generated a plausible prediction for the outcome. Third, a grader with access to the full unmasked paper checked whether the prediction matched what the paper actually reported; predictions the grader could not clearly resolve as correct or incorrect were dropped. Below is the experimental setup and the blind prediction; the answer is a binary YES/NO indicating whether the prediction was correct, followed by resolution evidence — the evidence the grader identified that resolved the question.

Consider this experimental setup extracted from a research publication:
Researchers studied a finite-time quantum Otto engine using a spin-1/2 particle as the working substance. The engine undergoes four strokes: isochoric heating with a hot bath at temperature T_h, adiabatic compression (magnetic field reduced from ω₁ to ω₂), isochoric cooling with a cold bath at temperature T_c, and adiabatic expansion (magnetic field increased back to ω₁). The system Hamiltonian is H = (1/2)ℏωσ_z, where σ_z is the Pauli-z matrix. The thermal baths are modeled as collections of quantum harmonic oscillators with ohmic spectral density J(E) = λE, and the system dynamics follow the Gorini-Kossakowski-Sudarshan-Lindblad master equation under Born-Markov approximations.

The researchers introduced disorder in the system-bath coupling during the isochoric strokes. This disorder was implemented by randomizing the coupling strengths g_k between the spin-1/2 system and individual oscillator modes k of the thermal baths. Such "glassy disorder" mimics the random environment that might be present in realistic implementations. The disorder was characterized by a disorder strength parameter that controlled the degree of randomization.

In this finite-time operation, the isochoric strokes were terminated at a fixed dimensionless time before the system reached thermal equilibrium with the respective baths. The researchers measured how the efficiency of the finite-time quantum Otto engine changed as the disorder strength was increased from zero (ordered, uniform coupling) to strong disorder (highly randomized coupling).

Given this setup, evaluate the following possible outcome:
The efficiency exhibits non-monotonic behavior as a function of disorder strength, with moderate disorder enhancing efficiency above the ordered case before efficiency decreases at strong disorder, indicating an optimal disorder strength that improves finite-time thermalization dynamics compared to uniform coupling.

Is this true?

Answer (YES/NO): NO